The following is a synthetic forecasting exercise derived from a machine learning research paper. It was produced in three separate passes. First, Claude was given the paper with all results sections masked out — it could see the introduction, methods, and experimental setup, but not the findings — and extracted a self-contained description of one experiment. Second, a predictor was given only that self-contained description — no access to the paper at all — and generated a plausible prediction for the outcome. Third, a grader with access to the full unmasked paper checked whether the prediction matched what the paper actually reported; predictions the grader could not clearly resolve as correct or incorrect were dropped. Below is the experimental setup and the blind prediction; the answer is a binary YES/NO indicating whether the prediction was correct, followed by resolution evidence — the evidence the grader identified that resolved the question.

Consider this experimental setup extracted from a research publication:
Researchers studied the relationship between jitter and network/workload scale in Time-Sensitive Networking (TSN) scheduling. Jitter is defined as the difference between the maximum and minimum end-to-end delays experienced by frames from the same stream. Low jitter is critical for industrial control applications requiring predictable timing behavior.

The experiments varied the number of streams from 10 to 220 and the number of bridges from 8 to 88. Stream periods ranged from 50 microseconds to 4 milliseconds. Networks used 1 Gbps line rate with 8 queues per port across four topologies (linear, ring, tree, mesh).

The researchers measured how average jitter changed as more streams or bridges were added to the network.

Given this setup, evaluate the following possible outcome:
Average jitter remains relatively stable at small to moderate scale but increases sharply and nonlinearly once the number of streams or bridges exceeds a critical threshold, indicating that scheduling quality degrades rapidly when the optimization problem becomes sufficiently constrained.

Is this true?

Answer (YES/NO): NO